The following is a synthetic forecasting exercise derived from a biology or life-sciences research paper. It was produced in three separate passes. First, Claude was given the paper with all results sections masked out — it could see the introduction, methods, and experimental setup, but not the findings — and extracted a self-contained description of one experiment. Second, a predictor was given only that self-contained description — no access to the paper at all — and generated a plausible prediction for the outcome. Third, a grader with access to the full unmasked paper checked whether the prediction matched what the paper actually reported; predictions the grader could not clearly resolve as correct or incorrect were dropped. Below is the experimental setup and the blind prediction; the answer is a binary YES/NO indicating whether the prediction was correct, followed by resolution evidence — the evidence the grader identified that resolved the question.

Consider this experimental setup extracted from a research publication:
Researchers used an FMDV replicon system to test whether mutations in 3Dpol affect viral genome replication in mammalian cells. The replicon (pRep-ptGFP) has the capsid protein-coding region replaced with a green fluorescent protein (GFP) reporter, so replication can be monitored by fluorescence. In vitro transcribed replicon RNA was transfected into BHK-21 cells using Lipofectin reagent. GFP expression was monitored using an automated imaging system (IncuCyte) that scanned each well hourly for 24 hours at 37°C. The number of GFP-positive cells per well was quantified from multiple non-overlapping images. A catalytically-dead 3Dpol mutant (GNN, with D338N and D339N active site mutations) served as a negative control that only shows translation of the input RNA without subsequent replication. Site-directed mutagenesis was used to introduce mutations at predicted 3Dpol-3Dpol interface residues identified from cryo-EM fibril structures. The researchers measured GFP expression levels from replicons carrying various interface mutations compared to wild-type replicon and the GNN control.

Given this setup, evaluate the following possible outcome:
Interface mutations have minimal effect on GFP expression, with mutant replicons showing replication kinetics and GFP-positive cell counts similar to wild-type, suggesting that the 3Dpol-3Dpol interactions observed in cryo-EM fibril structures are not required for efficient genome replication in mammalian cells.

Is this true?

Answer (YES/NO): NO